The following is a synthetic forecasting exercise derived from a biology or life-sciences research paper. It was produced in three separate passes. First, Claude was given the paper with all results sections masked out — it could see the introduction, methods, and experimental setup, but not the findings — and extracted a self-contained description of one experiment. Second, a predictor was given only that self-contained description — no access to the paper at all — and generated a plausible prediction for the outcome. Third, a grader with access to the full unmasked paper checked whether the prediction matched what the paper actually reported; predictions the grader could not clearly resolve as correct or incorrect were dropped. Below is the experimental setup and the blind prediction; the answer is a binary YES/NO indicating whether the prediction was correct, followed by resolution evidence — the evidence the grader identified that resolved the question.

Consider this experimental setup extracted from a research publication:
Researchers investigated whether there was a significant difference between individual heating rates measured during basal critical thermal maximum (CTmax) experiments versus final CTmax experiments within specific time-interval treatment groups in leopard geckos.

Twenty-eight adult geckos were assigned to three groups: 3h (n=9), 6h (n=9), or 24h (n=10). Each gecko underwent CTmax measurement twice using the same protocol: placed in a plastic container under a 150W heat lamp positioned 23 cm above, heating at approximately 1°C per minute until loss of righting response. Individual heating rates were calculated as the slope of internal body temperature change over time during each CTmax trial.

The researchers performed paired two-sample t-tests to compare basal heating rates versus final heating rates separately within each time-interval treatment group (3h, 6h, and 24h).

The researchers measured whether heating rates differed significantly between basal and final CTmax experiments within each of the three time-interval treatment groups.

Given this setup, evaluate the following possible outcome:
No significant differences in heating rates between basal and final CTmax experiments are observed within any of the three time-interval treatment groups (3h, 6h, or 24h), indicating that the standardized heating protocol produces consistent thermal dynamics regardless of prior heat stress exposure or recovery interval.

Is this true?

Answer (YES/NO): NO